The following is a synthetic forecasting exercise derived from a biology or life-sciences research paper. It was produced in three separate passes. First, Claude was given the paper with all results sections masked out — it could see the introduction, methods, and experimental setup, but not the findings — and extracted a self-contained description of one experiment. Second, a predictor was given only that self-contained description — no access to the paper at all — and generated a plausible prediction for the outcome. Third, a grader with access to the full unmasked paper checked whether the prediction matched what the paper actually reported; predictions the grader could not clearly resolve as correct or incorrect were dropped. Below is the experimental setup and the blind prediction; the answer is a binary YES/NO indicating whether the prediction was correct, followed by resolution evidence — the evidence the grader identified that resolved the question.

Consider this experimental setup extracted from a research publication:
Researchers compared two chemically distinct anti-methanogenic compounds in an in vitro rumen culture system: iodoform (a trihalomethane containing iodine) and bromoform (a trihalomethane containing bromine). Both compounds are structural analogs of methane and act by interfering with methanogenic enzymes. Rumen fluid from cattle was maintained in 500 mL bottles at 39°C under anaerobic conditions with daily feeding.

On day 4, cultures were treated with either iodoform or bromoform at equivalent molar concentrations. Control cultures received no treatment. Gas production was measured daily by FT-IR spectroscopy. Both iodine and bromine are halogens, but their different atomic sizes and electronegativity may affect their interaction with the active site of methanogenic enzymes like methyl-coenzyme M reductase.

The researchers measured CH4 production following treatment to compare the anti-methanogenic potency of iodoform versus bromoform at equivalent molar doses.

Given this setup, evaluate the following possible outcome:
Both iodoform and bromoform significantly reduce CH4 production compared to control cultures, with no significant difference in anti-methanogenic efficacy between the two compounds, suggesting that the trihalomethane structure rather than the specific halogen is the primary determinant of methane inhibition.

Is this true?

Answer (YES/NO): YES